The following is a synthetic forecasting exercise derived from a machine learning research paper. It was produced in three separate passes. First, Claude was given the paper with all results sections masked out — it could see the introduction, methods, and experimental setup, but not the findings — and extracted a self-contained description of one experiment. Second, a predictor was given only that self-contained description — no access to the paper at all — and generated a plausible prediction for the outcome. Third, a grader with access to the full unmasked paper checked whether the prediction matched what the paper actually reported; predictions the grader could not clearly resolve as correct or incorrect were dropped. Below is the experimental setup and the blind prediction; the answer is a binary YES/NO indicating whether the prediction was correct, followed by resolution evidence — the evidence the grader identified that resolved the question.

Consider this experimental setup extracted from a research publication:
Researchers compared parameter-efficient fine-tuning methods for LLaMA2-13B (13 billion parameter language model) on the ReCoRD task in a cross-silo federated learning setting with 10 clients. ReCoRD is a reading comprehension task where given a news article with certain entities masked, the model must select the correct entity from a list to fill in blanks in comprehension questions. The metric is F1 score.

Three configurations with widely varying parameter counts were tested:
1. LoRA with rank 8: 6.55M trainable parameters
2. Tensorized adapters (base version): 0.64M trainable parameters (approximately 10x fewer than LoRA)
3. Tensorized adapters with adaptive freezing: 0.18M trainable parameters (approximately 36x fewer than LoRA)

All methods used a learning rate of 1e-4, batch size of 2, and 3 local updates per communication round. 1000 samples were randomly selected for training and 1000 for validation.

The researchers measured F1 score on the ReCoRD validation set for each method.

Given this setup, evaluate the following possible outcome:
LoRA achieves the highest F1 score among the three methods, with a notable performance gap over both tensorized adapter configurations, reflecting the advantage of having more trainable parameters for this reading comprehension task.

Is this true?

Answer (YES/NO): NO